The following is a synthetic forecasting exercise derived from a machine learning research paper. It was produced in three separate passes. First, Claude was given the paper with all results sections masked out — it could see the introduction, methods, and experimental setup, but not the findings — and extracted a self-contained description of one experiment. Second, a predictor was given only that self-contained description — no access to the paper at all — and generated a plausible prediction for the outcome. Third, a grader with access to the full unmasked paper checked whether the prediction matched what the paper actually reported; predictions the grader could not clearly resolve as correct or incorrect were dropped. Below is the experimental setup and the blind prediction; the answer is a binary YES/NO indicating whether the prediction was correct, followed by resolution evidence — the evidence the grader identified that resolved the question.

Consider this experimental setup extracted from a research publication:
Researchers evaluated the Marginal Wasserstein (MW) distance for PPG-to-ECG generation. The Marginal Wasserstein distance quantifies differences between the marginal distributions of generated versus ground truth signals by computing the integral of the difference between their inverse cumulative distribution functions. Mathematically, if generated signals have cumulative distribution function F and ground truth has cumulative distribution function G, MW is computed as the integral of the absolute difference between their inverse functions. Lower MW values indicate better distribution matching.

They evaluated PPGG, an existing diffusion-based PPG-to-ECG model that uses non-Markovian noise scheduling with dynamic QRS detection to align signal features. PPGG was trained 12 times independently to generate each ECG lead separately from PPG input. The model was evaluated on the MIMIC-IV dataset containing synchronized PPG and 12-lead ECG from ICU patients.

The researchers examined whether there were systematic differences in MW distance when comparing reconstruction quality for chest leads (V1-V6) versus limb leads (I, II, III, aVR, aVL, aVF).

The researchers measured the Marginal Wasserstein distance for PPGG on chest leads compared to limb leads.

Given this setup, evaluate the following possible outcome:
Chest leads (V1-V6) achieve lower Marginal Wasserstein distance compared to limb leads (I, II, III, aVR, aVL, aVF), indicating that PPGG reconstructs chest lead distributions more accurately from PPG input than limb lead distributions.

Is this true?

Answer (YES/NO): NO